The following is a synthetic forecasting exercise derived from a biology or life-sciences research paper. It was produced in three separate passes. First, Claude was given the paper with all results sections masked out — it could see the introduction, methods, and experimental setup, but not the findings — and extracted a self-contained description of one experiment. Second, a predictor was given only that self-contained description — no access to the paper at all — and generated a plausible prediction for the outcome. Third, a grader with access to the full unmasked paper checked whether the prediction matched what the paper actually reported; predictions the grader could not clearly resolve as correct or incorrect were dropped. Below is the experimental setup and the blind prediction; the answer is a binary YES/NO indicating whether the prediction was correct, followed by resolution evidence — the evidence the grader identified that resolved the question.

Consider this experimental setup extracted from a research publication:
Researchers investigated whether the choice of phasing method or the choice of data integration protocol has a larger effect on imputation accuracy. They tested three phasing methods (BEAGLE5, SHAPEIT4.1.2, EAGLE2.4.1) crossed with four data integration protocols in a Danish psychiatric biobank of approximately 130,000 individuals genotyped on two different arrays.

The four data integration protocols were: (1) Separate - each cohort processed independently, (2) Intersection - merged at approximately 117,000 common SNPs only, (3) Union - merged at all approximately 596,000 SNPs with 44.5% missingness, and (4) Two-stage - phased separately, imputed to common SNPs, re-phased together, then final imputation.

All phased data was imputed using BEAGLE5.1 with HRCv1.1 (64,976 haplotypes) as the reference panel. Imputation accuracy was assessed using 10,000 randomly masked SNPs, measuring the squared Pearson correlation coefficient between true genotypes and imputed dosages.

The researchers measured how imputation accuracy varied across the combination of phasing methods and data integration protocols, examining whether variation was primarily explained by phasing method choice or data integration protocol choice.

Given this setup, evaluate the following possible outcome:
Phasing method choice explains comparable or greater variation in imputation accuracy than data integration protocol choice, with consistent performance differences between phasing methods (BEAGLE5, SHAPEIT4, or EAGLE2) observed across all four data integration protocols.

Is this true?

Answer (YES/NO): NO